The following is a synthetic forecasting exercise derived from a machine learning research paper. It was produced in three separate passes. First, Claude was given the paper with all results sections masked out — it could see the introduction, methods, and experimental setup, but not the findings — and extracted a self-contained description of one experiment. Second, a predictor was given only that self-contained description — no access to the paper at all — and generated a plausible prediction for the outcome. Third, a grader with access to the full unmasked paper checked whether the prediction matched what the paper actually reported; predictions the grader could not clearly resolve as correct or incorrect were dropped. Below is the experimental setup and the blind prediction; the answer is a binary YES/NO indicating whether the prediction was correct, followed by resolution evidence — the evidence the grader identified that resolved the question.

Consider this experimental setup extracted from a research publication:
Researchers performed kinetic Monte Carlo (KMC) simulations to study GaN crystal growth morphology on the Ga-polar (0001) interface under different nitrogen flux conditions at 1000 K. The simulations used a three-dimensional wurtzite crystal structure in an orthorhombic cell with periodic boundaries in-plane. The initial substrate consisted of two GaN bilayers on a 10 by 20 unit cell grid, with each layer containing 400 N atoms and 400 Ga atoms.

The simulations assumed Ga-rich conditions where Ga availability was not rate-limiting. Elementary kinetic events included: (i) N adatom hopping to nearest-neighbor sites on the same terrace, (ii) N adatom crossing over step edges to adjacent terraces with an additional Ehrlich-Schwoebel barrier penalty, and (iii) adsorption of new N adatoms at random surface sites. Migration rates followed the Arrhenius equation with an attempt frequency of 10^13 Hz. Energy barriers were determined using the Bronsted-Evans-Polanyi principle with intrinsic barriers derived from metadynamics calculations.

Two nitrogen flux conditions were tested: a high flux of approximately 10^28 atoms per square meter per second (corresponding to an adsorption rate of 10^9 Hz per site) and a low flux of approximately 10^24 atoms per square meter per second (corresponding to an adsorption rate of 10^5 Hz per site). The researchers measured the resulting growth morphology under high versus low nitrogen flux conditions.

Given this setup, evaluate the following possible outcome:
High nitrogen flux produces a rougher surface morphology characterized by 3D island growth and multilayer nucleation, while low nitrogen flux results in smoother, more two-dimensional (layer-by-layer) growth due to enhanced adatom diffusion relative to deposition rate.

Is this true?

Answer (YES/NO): YES